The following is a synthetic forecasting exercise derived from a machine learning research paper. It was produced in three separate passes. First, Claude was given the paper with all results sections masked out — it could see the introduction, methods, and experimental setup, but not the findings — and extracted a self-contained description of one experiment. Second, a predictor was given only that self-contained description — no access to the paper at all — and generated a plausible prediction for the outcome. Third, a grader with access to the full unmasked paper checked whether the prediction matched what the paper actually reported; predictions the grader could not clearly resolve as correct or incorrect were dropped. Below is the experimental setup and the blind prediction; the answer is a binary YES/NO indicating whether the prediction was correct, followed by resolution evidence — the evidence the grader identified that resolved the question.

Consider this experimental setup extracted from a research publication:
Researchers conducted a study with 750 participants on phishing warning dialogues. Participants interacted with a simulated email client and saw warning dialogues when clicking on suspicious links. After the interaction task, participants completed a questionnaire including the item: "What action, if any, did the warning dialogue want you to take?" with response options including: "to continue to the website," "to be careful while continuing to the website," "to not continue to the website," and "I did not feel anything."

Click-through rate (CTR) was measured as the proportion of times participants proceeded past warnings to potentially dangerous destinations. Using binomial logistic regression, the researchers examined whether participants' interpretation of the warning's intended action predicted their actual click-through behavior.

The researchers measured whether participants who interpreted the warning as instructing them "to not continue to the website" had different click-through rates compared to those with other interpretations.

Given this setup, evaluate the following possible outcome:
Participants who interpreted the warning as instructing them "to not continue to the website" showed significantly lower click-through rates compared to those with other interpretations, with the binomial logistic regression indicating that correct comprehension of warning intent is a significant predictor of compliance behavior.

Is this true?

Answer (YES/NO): YES